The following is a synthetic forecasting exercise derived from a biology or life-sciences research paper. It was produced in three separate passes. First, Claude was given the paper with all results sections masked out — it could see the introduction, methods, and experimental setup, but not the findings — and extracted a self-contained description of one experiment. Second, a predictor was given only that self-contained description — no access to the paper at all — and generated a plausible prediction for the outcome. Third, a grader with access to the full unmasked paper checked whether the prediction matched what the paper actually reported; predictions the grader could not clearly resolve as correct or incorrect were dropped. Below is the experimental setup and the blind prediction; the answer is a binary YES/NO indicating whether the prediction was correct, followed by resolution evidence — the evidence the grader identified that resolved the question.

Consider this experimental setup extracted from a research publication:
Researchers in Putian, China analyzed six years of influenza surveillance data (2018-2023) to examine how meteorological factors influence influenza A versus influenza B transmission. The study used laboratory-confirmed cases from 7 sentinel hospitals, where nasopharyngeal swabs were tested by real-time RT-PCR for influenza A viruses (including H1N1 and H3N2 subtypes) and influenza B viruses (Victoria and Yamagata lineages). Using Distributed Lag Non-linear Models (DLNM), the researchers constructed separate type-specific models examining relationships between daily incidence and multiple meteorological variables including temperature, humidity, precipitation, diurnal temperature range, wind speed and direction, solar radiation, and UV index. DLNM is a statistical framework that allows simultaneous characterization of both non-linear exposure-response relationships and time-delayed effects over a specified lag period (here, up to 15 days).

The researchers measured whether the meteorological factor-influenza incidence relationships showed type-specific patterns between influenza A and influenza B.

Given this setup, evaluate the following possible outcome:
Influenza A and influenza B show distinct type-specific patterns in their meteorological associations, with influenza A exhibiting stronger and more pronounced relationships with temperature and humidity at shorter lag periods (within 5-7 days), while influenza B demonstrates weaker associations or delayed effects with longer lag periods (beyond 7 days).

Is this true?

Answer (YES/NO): NO